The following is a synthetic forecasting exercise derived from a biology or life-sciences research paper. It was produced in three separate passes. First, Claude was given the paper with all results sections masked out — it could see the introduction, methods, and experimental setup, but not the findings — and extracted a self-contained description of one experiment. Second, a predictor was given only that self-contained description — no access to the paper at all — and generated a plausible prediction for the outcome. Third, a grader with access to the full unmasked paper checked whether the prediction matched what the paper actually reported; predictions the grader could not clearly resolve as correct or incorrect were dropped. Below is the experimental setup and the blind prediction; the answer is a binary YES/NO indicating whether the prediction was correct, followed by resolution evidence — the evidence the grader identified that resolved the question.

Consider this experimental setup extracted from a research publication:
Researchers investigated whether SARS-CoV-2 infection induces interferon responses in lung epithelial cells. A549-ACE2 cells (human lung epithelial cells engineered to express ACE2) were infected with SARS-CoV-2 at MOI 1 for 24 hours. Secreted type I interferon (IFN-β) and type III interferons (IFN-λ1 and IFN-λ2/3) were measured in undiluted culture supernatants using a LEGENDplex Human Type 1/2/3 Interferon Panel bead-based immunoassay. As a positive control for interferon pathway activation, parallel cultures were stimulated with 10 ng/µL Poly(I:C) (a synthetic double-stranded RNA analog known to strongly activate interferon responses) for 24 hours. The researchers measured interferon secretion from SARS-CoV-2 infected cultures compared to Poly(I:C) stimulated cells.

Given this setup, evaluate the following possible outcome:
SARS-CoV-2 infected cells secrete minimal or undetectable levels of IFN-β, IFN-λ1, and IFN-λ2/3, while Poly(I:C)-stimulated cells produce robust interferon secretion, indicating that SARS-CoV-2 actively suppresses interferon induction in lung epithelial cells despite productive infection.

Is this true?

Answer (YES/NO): YES